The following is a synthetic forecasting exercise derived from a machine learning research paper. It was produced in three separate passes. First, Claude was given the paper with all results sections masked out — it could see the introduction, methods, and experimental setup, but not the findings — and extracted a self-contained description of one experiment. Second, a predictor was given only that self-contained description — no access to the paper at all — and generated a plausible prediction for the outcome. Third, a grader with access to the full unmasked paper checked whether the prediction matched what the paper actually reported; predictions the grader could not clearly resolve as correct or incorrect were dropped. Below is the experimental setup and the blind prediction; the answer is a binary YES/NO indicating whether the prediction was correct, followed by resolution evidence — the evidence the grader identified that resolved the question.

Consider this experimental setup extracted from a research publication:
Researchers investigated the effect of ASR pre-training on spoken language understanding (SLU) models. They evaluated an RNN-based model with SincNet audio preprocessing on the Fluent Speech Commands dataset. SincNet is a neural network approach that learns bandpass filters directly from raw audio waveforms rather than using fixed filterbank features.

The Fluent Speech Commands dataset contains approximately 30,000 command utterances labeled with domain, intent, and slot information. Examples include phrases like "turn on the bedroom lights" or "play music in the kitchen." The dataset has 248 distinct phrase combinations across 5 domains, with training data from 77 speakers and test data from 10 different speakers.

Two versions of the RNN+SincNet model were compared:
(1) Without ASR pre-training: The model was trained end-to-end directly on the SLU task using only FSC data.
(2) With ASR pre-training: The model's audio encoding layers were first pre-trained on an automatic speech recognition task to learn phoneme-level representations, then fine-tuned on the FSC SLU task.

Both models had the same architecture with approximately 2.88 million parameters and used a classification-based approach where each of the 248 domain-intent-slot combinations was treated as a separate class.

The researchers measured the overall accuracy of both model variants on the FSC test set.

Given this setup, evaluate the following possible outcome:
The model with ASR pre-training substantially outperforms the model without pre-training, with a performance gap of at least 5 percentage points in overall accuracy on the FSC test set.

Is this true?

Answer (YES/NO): NO